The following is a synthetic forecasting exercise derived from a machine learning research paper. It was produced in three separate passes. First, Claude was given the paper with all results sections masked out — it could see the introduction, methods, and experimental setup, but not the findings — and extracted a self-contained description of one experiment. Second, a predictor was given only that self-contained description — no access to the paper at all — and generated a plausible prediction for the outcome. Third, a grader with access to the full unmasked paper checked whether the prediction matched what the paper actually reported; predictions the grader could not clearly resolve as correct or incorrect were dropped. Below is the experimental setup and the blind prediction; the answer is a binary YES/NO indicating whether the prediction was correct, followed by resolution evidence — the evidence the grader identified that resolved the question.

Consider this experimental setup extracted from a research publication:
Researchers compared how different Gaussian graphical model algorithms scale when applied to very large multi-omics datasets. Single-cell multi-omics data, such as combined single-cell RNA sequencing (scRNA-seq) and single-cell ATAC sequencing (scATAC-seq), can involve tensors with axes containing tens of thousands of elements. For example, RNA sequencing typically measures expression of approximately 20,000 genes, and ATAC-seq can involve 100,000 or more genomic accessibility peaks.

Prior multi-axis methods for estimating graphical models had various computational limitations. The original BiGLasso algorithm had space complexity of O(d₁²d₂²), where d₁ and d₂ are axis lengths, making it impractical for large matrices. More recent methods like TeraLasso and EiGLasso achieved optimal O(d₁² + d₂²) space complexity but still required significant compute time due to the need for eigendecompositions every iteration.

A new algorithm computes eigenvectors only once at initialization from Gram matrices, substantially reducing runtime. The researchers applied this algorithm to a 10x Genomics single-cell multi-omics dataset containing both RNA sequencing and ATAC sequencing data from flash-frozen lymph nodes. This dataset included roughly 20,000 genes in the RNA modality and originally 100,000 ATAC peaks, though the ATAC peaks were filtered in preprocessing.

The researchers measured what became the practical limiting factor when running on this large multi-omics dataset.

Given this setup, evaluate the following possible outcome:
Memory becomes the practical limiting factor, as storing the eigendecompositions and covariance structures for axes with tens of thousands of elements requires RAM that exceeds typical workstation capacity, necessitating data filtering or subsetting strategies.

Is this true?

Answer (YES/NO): YES